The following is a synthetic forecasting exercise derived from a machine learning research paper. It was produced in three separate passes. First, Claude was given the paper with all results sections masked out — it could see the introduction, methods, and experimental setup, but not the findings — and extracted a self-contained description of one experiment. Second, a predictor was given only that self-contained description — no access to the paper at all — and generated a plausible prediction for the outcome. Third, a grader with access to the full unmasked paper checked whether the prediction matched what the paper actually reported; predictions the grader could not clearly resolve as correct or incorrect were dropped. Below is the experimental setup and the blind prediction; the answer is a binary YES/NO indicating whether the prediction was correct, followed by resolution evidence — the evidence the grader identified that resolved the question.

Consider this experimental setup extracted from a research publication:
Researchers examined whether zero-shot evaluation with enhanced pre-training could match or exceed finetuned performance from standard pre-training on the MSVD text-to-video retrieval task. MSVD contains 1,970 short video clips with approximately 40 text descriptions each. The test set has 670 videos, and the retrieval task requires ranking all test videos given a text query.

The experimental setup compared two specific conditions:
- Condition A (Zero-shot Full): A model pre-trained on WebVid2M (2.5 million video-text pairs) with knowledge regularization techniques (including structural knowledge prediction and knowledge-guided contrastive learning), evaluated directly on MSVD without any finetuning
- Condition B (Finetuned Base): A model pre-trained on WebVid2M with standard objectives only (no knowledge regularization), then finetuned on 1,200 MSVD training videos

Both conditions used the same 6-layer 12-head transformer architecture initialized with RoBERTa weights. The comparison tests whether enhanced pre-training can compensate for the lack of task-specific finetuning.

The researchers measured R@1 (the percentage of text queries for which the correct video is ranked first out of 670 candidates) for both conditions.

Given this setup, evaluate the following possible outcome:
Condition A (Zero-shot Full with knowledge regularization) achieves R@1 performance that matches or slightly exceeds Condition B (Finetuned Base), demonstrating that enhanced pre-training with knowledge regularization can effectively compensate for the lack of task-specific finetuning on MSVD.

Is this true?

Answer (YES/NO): YES